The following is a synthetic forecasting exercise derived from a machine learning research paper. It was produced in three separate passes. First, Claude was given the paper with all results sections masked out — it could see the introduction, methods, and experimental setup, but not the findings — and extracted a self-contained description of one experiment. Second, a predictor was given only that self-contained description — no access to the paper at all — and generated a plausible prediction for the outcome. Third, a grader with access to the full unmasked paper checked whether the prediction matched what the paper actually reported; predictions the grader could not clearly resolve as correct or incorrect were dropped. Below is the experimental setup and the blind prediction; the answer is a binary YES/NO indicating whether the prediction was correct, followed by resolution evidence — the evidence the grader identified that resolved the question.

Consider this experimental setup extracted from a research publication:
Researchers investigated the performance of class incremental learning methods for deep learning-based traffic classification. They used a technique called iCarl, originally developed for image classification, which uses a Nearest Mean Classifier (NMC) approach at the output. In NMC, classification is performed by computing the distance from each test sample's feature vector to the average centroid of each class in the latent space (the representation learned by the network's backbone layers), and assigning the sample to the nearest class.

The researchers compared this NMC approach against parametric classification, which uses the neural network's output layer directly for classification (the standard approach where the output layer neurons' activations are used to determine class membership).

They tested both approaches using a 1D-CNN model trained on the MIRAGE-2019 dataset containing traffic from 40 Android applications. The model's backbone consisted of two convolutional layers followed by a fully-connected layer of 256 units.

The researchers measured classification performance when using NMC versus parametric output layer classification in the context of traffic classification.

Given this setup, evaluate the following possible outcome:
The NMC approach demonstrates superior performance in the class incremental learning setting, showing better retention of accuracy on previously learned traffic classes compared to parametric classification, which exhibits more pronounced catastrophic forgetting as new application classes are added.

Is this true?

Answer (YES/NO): NO